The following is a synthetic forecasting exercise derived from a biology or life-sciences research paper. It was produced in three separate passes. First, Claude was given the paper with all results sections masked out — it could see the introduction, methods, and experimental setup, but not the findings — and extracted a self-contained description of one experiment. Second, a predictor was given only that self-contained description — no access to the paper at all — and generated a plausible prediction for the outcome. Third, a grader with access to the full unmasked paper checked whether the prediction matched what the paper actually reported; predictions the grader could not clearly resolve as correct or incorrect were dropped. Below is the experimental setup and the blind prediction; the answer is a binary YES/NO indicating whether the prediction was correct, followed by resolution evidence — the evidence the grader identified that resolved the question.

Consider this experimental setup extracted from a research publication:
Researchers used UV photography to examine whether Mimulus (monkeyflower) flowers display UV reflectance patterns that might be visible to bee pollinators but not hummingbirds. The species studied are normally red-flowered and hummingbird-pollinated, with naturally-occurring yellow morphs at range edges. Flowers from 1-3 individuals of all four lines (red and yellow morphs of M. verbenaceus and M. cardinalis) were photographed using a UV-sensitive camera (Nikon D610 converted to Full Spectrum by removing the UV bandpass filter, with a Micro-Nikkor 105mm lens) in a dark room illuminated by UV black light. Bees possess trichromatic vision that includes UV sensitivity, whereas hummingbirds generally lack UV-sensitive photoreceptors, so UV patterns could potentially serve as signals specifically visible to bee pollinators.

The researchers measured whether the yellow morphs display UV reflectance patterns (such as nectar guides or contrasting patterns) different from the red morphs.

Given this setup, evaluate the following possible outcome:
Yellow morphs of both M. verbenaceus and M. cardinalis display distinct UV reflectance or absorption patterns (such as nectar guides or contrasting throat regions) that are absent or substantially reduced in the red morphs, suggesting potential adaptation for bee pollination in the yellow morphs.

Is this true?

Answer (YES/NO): YES